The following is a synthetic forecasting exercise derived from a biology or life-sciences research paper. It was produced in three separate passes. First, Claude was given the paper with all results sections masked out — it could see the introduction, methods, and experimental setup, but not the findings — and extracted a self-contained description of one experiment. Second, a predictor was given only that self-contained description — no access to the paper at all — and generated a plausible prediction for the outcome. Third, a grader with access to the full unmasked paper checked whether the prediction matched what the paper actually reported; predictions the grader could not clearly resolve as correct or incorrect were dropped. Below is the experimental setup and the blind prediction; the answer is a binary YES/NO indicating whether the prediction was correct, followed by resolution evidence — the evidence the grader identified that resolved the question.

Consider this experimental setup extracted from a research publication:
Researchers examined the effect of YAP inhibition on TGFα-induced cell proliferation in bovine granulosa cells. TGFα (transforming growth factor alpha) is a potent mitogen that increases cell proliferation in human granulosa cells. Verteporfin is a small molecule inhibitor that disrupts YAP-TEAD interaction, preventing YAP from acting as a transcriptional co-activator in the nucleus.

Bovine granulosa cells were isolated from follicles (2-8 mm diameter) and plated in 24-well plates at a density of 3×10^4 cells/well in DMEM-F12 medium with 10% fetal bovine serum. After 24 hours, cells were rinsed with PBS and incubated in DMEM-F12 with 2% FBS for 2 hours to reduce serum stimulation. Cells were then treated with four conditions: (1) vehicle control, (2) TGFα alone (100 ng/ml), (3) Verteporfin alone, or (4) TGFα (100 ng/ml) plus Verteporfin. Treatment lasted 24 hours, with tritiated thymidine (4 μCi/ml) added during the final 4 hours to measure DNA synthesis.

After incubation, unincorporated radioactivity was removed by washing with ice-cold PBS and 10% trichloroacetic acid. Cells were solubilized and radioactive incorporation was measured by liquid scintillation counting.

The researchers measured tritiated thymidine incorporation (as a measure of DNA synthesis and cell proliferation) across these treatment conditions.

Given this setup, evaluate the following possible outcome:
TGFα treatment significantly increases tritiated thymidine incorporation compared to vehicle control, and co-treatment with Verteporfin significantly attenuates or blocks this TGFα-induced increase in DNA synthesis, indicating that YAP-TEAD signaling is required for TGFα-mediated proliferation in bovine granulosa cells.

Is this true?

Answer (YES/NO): YES